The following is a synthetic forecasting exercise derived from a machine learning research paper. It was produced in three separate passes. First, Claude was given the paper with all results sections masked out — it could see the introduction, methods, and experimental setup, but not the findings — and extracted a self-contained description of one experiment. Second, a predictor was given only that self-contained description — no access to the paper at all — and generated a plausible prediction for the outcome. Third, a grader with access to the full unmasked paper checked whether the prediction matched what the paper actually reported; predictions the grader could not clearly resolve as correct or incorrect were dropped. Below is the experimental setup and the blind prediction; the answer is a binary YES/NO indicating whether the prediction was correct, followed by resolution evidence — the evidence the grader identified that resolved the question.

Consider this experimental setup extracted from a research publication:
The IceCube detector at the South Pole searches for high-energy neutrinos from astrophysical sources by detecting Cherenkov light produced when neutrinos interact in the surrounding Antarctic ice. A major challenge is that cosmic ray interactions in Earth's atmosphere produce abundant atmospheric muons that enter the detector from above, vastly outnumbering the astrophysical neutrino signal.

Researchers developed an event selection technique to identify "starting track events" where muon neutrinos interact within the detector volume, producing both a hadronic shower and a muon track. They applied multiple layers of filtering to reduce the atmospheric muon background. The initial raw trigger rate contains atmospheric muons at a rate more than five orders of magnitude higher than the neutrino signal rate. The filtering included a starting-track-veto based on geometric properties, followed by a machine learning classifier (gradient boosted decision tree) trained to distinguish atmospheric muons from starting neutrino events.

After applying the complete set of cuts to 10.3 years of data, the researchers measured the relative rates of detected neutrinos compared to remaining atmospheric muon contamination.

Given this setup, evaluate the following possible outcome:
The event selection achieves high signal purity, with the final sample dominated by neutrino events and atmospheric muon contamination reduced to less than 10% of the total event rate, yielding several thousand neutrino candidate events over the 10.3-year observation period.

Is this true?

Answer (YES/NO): YES